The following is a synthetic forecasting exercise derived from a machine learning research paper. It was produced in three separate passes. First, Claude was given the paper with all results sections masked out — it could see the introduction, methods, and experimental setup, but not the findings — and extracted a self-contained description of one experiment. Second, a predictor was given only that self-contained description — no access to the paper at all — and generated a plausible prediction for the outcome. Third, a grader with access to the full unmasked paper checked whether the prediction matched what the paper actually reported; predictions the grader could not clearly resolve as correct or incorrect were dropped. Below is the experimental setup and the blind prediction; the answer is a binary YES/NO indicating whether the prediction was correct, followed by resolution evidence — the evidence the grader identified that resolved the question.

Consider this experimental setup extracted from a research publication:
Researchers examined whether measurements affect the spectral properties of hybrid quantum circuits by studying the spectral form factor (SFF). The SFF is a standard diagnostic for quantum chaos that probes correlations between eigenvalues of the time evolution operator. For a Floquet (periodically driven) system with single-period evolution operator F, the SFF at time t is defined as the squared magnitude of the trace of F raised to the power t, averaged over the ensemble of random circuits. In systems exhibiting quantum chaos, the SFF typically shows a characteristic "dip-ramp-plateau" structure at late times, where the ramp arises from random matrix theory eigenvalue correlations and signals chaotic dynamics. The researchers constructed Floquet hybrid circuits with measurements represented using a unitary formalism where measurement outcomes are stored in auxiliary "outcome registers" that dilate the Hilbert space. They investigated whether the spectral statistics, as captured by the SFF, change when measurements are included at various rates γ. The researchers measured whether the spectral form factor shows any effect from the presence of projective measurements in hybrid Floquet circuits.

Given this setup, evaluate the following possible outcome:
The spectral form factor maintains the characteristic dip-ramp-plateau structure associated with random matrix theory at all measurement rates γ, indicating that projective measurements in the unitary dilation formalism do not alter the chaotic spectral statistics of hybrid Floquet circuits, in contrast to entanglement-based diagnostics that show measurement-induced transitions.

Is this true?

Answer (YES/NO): YES